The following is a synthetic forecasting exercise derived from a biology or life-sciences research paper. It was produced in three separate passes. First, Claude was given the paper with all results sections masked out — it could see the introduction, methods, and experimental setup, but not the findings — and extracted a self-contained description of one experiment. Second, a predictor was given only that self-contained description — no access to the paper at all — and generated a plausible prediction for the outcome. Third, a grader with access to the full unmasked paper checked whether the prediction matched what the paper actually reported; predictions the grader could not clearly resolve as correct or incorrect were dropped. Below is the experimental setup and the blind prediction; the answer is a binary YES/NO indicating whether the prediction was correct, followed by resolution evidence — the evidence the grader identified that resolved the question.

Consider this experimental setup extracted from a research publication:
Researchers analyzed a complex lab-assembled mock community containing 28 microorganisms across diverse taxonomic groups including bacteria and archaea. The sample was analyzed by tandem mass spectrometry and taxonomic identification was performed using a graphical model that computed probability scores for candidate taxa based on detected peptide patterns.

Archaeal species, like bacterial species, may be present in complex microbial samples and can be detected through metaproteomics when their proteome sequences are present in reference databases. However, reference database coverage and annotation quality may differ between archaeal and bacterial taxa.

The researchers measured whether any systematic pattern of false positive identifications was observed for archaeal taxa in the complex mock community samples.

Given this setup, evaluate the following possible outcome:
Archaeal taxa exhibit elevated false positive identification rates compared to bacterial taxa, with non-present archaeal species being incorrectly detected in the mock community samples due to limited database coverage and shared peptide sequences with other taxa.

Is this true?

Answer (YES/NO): YES